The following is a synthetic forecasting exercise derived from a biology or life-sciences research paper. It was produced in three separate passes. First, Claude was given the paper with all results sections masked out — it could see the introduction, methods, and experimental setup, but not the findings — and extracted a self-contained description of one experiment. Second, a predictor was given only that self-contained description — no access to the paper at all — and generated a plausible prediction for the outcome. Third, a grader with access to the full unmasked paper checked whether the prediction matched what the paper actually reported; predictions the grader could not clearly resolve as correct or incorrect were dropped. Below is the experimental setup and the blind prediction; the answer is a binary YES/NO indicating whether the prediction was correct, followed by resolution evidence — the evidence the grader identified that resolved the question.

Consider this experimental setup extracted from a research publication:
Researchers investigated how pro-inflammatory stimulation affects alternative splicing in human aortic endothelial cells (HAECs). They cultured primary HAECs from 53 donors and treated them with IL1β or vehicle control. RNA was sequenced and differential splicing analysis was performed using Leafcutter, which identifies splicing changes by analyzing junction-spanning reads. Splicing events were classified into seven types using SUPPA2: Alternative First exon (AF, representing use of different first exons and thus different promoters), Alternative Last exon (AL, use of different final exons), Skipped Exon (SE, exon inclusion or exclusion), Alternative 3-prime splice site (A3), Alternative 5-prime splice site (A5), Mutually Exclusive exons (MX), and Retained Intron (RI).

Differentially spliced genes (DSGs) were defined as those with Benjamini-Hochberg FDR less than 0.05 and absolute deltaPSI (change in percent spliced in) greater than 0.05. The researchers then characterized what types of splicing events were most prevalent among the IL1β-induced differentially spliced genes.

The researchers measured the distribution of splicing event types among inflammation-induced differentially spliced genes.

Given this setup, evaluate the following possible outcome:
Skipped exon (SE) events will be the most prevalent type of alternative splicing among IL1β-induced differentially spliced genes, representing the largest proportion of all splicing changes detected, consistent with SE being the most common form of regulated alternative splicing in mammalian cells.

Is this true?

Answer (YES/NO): NO